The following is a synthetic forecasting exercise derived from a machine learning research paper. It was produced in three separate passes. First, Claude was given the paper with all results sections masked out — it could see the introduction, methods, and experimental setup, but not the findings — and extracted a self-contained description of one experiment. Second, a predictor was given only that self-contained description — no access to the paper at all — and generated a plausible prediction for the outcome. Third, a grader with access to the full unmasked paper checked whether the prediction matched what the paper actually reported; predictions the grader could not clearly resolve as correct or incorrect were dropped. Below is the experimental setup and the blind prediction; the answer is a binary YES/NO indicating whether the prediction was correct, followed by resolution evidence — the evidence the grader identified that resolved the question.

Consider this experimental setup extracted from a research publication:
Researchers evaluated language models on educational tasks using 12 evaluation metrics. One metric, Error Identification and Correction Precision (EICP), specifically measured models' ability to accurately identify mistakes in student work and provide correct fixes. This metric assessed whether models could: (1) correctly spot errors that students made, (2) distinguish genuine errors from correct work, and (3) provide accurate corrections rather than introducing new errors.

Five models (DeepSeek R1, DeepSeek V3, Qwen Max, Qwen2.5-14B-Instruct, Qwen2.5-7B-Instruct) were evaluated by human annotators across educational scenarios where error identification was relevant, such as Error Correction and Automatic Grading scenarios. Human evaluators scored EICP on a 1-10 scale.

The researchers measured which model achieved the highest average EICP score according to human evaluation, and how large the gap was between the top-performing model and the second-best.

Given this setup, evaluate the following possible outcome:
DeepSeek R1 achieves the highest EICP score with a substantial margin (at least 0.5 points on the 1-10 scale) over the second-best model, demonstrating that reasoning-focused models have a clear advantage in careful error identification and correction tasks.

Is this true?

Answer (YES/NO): YES